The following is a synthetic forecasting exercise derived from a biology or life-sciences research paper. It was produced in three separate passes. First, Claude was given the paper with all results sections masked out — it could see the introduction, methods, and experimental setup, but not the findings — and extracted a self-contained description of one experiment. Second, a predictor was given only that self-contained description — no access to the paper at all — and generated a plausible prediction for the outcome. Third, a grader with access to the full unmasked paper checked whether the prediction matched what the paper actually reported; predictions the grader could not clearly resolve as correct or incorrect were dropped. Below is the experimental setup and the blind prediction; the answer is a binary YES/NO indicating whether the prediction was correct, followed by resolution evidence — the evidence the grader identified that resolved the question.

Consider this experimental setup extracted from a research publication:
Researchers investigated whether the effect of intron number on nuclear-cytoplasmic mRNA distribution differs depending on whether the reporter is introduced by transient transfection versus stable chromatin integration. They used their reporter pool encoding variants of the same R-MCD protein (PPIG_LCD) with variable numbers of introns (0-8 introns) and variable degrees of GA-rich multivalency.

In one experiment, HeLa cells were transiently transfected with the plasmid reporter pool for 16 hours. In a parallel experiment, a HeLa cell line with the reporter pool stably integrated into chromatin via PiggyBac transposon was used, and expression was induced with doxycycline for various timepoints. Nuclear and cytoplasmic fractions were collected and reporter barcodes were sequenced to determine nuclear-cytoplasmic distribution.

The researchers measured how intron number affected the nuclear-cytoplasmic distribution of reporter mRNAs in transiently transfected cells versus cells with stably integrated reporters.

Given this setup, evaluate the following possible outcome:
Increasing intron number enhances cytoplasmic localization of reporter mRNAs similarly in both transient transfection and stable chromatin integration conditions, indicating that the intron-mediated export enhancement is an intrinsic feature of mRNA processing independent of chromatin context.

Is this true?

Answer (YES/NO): NO